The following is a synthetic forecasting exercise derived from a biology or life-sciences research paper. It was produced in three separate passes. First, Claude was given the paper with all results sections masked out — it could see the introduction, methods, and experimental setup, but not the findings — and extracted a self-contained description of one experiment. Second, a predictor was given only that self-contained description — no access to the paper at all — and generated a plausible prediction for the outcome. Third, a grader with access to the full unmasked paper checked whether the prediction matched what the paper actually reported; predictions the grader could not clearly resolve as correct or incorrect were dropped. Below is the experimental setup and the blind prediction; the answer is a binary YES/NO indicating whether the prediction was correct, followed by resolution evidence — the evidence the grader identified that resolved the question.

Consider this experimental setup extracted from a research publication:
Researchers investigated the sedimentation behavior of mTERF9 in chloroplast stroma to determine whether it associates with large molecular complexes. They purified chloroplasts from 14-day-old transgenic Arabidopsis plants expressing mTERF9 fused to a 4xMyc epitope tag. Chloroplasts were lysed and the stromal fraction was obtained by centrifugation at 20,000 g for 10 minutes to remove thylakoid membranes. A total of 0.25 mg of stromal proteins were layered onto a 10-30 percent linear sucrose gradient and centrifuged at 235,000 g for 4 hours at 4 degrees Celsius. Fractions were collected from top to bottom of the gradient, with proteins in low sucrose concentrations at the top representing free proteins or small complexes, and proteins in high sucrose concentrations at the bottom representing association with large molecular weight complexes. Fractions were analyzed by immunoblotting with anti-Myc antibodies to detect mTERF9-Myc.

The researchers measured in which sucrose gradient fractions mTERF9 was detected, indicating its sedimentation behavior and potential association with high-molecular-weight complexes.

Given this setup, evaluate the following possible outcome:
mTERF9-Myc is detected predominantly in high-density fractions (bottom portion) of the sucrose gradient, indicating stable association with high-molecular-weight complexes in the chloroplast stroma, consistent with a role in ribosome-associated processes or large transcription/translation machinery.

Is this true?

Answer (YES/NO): NO